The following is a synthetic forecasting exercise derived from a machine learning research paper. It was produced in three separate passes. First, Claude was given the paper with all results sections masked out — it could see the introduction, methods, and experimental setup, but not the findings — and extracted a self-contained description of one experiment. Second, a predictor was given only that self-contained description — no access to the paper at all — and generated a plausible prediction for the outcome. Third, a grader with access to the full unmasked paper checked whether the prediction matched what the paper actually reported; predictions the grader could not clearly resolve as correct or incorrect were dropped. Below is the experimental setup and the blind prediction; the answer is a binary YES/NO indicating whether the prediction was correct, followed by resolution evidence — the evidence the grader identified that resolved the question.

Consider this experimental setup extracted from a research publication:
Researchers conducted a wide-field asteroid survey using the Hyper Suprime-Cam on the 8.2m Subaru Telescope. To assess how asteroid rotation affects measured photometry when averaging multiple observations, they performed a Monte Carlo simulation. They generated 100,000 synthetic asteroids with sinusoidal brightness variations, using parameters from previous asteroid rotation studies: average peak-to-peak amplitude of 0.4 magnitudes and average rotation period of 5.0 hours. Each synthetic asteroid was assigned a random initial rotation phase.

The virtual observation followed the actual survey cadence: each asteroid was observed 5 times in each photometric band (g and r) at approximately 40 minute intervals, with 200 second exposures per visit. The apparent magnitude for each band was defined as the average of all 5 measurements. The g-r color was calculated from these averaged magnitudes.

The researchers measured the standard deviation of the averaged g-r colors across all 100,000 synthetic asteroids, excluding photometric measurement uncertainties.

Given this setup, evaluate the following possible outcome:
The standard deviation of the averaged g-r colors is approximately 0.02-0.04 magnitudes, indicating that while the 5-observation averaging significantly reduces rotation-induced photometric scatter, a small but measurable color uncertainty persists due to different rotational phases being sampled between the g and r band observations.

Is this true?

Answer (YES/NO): NO